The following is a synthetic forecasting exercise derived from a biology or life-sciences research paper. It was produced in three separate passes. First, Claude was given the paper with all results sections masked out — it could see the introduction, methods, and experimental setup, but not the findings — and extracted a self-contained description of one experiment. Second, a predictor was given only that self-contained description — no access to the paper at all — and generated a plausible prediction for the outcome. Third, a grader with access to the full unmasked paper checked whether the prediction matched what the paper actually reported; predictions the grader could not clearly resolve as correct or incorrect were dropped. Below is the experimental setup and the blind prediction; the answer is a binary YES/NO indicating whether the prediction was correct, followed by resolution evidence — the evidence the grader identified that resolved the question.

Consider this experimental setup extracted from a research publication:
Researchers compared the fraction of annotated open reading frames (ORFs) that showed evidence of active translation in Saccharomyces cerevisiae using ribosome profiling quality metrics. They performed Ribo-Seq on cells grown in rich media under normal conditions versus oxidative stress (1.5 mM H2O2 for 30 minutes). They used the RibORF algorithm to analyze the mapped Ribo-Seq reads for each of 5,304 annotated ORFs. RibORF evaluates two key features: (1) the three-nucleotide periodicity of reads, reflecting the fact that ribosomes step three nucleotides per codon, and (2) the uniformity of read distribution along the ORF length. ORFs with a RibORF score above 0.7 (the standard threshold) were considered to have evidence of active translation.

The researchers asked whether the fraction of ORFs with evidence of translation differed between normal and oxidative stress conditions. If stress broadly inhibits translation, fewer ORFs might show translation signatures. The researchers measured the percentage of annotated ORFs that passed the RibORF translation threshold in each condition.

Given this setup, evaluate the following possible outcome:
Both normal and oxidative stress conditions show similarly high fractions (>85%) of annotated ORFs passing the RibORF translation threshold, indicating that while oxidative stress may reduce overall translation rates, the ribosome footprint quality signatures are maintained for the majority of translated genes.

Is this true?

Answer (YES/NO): YES